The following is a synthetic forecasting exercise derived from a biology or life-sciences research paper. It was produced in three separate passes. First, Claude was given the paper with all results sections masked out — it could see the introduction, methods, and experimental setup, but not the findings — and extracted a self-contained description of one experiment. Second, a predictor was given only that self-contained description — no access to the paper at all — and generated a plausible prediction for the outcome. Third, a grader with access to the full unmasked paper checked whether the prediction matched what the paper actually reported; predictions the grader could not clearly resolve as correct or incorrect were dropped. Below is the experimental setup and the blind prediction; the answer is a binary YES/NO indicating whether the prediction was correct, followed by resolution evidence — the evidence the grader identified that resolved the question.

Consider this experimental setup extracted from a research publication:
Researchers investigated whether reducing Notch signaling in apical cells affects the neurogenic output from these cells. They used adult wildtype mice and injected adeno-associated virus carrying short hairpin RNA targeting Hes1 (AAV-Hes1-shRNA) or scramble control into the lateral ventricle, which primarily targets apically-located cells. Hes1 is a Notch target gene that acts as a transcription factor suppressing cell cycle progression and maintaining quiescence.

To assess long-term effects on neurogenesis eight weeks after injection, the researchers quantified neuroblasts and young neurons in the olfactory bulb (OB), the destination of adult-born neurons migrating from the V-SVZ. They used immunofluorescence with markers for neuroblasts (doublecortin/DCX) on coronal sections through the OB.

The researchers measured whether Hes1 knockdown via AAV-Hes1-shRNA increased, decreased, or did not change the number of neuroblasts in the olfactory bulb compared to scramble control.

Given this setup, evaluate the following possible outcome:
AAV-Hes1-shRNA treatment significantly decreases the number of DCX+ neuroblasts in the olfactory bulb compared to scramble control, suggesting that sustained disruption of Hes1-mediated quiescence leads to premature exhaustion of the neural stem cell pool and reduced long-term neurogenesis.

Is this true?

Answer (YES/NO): NO